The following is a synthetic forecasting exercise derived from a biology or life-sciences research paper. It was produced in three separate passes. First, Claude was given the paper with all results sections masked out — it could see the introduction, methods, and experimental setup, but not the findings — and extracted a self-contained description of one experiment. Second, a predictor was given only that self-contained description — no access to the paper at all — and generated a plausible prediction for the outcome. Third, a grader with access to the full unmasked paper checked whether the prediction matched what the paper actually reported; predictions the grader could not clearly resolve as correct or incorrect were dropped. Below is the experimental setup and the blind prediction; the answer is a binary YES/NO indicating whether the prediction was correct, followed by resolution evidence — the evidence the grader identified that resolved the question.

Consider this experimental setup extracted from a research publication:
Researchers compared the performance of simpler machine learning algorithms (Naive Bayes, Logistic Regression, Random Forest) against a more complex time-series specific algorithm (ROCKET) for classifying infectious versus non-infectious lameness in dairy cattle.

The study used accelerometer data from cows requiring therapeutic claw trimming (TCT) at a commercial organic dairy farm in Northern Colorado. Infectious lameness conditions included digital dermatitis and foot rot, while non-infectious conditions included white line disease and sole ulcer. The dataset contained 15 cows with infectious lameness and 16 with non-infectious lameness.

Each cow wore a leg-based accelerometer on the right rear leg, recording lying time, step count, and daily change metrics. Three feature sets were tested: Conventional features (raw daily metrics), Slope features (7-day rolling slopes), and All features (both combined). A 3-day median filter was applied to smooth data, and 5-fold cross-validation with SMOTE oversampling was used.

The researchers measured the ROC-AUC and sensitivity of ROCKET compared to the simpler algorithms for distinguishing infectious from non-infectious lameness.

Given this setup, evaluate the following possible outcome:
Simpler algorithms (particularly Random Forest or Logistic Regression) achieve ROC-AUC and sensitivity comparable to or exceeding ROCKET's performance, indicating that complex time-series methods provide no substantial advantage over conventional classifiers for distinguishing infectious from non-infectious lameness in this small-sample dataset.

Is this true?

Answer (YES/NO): YES